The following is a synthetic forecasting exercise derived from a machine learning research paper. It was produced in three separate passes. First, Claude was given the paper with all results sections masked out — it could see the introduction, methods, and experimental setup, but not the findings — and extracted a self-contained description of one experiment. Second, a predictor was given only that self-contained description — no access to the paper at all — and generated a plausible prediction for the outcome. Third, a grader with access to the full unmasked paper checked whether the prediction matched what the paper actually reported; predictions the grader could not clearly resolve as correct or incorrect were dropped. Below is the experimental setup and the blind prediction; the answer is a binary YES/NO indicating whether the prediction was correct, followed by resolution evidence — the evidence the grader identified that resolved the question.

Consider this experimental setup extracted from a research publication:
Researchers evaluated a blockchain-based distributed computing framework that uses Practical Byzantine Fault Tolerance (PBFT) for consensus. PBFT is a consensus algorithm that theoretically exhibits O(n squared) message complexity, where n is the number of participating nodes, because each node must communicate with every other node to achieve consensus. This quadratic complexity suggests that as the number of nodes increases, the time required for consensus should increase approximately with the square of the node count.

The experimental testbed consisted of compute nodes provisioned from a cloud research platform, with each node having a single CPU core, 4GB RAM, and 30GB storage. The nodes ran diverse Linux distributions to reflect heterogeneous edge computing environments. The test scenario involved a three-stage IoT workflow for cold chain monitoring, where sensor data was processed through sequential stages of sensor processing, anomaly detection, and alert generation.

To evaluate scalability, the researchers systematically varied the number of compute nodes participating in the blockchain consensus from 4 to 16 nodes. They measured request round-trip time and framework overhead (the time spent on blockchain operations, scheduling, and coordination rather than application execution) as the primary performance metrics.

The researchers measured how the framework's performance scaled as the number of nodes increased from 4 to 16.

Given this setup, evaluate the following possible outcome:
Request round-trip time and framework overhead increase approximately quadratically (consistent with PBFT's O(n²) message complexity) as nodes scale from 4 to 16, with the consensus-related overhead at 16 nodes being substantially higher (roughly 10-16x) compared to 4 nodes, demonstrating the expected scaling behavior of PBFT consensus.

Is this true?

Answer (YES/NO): NO